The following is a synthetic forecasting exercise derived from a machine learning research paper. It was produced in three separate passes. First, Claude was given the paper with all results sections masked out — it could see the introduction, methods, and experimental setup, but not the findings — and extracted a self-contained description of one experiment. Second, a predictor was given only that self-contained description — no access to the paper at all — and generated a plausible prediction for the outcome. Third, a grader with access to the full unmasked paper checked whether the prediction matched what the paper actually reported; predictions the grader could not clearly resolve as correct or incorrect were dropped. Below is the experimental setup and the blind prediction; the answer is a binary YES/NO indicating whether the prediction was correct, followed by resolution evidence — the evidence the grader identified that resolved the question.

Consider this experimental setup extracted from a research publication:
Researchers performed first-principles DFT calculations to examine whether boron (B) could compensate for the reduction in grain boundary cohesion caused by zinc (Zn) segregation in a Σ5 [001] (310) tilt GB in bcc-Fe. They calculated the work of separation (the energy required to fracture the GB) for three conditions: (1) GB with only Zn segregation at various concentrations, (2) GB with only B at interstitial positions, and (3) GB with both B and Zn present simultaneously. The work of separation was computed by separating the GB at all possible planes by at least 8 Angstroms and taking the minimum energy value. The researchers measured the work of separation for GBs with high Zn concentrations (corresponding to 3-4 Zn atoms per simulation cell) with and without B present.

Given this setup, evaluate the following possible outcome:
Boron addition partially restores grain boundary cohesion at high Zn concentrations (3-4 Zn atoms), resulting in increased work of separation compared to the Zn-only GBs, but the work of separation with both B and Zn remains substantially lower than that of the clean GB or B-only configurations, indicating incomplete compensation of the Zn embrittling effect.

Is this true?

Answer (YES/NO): NO